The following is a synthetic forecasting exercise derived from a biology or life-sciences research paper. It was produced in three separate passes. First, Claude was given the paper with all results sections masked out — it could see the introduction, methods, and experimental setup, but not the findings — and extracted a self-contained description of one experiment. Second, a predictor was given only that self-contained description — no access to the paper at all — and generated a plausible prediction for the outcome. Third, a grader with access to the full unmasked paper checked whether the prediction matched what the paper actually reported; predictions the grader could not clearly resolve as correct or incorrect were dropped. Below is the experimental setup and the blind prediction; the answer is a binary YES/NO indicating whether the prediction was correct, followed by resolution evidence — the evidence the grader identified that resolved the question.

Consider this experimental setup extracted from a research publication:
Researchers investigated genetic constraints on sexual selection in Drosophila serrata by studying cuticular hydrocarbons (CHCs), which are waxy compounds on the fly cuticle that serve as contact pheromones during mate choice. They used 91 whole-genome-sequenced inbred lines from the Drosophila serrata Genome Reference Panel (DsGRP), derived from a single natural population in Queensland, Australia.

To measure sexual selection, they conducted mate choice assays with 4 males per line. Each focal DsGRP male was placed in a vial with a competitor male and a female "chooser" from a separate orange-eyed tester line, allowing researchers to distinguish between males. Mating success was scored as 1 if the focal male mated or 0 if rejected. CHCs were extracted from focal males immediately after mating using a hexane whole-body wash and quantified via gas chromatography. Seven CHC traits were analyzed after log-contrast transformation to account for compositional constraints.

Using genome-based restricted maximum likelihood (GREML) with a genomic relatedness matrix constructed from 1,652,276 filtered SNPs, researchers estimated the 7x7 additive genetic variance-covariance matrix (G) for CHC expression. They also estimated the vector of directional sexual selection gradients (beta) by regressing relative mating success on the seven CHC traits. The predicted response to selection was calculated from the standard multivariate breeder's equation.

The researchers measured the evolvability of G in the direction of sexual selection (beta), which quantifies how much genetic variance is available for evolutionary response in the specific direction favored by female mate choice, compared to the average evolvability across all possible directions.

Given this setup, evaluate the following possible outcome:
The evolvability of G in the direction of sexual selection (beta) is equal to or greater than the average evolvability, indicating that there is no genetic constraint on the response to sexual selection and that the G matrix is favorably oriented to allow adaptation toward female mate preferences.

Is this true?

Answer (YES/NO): NO